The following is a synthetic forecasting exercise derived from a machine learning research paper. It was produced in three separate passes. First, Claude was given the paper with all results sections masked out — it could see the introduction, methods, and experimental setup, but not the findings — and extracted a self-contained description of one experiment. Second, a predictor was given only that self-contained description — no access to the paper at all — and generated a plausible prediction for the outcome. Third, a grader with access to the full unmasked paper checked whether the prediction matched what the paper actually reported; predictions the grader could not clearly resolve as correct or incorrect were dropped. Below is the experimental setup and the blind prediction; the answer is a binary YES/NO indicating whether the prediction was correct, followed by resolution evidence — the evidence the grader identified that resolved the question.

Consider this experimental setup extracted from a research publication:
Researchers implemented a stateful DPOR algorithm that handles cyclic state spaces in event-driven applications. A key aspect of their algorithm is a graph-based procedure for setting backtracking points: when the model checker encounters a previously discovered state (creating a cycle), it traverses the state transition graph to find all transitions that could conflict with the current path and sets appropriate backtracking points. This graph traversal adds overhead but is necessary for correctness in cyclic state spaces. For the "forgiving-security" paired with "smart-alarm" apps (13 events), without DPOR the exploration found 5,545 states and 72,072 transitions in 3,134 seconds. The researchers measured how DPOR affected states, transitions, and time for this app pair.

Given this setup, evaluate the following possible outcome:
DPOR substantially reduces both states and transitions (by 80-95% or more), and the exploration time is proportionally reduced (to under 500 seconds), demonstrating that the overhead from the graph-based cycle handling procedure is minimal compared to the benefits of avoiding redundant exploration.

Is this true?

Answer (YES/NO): NO